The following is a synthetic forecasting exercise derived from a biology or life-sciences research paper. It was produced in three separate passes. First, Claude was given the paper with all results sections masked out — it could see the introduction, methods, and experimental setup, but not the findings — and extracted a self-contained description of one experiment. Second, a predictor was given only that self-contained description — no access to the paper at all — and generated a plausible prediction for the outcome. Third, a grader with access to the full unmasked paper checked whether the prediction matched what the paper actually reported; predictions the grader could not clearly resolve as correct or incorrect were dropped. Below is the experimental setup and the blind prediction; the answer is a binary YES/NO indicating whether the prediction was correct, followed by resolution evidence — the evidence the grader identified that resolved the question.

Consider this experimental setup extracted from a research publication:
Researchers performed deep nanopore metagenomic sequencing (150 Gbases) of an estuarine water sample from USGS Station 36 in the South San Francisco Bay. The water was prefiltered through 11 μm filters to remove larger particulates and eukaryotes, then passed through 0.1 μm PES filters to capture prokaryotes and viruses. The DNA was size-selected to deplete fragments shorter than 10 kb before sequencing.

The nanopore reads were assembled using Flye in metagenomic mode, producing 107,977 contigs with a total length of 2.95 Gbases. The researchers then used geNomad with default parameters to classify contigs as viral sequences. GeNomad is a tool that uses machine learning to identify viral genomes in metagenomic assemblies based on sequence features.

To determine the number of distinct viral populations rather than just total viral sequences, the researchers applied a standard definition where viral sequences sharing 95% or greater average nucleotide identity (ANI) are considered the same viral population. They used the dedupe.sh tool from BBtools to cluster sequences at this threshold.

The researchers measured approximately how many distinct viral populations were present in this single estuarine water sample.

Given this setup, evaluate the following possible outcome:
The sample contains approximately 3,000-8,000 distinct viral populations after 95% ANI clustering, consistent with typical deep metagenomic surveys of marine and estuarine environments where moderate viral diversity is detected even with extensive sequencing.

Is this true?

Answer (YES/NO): NO